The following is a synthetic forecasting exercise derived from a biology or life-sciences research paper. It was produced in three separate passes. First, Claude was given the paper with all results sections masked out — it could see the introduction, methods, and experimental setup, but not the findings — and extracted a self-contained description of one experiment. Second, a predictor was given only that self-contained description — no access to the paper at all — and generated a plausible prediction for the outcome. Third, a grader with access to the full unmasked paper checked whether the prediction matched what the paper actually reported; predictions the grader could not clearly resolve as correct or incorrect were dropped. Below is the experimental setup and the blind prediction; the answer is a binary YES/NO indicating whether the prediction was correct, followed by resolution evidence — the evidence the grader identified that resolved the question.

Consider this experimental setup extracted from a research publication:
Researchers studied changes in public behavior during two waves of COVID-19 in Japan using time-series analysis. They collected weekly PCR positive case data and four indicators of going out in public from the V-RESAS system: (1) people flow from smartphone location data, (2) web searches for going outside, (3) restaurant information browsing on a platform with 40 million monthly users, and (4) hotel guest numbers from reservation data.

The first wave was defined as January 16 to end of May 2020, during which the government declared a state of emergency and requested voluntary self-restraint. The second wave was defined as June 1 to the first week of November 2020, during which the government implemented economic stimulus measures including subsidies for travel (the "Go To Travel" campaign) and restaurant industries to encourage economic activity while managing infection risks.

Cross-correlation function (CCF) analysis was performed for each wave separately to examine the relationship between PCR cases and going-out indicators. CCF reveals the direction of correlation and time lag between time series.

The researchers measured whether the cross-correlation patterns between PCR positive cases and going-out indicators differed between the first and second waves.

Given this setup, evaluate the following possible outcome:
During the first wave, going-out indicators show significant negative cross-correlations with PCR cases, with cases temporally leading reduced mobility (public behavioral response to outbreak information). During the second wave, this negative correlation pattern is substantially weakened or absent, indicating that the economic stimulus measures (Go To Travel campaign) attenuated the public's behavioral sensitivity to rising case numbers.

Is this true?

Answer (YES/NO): YES